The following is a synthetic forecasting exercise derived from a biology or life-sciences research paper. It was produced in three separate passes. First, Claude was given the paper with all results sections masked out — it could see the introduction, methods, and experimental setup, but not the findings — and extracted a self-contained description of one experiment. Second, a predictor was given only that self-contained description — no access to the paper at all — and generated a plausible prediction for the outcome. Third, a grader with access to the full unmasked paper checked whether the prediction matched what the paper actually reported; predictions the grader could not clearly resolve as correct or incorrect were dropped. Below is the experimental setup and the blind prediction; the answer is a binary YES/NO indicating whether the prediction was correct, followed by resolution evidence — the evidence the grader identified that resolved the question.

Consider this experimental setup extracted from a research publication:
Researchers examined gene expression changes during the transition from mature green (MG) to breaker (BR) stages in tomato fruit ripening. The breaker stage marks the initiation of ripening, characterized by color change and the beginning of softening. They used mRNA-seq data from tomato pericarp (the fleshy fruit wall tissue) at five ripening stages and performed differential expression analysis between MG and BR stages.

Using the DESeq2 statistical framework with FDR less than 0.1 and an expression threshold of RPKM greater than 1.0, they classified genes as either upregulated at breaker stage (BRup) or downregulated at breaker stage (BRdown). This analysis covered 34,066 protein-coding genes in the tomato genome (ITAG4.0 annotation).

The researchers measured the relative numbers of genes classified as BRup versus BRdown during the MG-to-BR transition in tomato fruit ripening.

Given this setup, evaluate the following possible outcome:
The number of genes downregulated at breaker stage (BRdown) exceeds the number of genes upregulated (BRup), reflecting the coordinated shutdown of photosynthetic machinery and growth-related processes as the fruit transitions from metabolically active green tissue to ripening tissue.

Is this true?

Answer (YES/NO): YES